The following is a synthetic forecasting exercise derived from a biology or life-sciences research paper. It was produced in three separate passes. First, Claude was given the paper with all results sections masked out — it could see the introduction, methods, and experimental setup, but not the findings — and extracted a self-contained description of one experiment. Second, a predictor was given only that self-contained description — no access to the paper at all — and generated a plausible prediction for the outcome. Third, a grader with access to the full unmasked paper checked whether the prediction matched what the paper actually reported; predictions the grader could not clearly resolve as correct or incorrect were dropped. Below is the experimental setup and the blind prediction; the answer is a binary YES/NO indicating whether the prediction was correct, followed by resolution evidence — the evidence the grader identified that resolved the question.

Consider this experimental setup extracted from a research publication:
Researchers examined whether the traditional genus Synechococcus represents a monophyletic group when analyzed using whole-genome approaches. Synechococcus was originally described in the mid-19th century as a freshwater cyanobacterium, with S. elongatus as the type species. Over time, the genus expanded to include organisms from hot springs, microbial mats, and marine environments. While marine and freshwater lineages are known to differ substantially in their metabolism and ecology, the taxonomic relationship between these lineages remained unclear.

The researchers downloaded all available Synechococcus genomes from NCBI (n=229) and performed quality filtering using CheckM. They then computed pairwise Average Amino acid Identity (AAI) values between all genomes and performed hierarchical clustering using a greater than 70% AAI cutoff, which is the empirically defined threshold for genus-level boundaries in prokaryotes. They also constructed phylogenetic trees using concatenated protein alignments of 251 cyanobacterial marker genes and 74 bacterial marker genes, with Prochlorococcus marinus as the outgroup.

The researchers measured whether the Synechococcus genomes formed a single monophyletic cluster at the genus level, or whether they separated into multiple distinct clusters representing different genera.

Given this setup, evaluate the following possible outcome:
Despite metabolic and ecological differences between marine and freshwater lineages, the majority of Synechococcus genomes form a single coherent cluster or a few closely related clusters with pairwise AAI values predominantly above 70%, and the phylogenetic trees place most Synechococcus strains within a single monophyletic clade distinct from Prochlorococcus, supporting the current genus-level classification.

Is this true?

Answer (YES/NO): NO